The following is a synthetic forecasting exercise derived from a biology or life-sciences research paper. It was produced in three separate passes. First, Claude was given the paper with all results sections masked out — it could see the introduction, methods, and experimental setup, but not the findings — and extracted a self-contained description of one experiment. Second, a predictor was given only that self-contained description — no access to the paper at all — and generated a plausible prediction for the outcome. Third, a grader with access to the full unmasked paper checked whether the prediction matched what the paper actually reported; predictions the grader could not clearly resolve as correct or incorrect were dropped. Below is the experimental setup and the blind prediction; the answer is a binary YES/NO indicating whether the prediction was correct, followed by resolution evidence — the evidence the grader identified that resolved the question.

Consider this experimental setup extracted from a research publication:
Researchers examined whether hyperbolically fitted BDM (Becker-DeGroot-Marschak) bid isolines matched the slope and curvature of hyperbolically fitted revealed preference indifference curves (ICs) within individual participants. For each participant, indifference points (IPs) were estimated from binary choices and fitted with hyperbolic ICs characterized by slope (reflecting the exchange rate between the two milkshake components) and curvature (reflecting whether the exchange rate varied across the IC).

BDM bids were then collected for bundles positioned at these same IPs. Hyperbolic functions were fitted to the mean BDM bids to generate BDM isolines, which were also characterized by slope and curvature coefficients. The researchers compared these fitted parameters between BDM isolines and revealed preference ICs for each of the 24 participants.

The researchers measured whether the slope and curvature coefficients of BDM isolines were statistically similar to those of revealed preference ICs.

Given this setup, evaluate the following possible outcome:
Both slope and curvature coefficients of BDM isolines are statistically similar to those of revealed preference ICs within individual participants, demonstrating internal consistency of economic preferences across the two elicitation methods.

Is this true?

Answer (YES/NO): YES